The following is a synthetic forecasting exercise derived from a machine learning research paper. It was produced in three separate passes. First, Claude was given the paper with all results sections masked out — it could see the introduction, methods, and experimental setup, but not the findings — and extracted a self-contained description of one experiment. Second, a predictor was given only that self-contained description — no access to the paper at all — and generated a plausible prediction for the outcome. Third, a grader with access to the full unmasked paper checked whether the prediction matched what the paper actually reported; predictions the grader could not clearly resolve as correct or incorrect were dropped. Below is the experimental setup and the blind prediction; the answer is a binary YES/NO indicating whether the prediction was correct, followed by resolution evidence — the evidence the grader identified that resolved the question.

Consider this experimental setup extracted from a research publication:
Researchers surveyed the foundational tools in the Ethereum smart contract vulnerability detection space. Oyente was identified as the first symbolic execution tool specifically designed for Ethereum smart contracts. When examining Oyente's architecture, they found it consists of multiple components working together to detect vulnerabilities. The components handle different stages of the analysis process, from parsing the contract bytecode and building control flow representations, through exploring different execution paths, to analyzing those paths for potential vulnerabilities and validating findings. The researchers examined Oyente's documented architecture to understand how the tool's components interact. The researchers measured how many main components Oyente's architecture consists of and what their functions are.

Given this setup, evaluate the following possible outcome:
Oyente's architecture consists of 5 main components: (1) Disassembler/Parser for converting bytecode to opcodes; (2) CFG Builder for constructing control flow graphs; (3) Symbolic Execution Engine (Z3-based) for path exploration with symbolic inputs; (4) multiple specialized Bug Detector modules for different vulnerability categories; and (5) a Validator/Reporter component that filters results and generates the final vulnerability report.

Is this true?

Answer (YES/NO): NO